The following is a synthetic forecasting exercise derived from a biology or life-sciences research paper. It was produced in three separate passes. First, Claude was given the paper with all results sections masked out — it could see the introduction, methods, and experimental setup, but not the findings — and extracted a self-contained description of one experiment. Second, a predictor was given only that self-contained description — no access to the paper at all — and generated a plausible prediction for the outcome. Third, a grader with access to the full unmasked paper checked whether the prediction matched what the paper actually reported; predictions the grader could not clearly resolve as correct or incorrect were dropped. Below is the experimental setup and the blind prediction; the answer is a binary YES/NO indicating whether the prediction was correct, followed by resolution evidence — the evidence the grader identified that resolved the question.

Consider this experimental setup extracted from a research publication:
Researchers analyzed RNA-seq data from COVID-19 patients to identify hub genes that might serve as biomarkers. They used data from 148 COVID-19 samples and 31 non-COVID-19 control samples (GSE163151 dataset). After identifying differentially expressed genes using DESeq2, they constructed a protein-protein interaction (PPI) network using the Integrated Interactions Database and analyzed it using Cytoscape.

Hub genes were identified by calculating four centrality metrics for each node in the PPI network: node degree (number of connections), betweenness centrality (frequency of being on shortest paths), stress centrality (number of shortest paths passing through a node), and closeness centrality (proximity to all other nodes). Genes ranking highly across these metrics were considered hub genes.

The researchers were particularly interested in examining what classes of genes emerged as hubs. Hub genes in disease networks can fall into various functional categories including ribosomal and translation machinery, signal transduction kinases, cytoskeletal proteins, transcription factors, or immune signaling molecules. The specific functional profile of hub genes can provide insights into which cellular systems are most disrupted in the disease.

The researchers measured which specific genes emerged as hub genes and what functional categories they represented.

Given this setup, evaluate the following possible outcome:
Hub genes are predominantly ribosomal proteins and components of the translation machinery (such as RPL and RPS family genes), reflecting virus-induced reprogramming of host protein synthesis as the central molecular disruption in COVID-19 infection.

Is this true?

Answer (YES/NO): NO